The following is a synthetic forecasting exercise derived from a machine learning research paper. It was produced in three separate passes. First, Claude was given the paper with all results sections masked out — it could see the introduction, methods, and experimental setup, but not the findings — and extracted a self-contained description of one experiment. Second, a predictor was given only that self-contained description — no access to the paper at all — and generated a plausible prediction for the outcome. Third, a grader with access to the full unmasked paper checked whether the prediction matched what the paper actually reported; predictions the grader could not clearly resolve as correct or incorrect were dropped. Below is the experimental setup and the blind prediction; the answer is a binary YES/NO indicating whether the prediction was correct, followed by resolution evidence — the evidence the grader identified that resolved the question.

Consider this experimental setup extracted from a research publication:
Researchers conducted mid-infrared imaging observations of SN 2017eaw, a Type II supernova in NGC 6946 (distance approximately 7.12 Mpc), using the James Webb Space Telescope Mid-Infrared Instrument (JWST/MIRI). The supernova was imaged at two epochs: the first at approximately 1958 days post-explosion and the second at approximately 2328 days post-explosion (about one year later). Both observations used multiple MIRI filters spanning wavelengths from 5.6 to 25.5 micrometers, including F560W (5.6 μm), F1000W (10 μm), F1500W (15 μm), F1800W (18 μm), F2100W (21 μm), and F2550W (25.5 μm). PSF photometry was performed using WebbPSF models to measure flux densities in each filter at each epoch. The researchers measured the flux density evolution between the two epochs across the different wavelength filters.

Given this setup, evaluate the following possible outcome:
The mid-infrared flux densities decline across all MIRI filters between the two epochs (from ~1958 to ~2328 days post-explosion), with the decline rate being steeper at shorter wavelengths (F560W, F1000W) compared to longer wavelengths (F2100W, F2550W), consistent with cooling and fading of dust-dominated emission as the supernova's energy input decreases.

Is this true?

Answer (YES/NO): NO